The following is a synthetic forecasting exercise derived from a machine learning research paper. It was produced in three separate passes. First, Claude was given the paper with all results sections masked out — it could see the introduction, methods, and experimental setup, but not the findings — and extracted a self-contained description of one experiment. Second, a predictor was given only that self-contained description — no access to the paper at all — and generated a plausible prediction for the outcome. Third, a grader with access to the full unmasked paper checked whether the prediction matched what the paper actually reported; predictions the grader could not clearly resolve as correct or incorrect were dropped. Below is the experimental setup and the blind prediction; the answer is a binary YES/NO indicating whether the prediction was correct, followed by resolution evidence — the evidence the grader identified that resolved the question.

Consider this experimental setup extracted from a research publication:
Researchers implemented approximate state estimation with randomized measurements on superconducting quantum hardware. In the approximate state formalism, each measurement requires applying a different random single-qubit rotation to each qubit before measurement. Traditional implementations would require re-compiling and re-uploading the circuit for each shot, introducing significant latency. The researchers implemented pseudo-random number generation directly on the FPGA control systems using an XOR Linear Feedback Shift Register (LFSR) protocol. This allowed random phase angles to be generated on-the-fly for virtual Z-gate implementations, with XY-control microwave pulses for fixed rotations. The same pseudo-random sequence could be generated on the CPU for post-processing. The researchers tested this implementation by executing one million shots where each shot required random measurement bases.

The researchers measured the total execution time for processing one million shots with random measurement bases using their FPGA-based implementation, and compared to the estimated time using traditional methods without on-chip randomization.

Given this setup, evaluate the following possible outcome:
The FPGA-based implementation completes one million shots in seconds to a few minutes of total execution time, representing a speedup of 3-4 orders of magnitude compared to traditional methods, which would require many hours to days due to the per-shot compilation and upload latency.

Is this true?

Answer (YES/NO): NO